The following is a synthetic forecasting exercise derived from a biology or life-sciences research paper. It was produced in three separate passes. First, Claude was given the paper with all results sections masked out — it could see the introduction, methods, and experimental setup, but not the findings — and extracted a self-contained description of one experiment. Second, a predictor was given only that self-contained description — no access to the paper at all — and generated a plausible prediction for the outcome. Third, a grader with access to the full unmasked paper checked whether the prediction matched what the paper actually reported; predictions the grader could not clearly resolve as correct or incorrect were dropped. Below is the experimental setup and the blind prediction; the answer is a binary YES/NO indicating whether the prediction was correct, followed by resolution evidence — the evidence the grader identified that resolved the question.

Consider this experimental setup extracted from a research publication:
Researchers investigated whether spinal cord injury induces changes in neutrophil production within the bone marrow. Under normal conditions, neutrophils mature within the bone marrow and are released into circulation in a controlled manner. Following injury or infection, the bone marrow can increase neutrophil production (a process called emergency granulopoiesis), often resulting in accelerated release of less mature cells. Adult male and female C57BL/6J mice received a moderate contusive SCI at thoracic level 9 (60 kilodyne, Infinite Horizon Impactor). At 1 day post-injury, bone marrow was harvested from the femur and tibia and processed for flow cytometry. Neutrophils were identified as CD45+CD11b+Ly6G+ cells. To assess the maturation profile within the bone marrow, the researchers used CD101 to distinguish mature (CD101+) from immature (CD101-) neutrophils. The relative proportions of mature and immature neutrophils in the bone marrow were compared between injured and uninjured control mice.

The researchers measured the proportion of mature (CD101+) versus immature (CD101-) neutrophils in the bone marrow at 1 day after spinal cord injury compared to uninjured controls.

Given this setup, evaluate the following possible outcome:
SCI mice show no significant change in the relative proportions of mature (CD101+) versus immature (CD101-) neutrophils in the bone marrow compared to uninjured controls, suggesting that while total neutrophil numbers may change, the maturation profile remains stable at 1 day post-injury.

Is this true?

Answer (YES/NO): NO